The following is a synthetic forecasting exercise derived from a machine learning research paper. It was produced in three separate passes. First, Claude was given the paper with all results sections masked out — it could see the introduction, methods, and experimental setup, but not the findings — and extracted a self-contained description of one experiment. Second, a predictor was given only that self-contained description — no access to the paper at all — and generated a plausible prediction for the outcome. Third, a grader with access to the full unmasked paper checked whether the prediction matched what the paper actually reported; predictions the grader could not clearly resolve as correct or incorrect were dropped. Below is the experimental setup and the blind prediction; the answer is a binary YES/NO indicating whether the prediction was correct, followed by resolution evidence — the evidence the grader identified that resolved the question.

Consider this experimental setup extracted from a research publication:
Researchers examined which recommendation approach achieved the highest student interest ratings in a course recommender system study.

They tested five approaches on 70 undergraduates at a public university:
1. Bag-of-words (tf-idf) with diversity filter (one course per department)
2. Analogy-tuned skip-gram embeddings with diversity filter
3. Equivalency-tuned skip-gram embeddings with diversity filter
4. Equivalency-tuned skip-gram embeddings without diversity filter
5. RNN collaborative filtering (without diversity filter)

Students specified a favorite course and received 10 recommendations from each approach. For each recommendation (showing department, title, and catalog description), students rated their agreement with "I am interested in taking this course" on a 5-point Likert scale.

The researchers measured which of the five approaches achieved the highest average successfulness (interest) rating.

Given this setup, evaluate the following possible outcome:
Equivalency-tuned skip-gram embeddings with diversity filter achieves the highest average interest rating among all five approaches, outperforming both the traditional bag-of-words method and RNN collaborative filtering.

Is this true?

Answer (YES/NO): NO